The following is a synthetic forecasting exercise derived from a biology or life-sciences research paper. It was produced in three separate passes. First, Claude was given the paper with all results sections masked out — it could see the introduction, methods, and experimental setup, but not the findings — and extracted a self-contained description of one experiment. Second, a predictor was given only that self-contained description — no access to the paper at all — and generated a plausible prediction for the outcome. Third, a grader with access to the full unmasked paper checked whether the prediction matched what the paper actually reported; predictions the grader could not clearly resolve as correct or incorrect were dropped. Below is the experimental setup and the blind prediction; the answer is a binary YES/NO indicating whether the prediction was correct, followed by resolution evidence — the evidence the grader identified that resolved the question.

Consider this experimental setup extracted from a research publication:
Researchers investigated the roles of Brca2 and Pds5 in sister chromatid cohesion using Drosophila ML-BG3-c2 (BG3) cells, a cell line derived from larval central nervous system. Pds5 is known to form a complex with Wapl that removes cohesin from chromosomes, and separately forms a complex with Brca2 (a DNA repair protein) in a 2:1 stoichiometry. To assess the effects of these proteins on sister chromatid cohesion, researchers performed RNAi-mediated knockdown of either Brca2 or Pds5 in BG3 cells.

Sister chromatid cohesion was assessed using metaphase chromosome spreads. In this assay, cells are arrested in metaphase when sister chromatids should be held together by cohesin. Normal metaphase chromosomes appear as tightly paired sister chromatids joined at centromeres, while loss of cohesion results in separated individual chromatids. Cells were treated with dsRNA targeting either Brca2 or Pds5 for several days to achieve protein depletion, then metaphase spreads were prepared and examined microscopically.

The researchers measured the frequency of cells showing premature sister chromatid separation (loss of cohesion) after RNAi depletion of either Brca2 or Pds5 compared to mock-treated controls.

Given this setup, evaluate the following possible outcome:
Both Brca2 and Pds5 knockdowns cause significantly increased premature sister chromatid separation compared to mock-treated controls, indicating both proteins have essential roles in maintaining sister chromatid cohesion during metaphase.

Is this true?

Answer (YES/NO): NO